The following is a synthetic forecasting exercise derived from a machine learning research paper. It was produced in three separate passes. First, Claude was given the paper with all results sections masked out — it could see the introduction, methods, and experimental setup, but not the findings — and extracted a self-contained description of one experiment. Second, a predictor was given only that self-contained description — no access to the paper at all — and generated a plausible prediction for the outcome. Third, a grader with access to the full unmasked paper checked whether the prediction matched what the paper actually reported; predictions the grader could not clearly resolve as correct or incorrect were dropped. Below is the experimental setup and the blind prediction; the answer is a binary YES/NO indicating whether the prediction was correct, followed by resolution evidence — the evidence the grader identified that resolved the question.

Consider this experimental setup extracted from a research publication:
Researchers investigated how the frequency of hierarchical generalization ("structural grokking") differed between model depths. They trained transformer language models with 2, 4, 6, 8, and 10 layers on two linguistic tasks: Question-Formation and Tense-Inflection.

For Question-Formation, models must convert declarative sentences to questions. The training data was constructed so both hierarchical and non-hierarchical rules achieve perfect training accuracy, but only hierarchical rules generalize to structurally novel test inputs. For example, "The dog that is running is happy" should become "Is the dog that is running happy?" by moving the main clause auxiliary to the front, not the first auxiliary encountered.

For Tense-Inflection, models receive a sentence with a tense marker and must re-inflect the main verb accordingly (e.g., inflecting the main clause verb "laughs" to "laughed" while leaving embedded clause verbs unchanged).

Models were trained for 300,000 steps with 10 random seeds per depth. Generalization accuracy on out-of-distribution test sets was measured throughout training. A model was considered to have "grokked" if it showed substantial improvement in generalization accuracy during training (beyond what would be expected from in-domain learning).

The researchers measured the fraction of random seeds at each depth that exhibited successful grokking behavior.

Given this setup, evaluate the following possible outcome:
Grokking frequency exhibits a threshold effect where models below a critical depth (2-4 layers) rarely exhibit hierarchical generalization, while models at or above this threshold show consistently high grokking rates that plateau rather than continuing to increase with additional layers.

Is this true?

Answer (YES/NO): NO